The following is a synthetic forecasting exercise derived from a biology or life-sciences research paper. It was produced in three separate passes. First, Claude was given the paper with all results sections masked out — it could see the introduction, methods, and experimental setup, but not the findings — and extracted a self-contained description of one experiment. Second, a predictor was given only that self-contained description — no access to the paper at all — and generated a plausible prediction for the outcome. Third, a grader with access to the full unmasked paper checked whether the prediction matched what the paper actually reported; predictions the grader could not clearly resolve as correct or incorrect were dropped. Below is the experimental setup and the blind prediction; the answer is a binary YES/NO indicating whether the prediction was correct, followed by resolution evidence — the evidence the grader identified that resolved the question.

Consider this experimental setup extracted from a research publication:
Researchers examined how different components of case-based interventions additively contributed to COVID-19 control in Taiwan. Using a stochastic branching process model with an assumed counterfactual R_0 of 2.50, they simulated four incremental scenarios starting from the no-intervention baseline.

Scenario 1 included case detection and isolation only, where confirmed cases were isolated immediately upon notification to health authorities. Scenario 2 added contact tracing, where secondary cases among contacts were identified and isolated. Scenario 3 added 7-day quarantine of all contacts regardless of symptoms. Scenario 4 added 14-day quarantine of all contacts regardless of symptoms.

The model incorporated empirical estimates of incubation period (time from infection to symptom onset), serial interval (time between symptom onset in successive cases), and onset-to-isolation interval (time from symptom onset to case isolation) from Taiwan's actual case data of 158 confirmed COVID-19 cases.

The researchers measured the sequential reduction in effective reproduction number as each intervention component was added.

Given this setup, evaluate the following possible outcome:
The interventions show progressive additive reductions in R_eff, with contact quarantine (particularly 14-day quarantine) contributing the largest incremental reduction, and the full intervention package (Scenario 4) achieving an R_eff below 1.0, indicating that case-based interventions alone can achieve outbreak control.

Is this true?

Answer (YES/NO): NO